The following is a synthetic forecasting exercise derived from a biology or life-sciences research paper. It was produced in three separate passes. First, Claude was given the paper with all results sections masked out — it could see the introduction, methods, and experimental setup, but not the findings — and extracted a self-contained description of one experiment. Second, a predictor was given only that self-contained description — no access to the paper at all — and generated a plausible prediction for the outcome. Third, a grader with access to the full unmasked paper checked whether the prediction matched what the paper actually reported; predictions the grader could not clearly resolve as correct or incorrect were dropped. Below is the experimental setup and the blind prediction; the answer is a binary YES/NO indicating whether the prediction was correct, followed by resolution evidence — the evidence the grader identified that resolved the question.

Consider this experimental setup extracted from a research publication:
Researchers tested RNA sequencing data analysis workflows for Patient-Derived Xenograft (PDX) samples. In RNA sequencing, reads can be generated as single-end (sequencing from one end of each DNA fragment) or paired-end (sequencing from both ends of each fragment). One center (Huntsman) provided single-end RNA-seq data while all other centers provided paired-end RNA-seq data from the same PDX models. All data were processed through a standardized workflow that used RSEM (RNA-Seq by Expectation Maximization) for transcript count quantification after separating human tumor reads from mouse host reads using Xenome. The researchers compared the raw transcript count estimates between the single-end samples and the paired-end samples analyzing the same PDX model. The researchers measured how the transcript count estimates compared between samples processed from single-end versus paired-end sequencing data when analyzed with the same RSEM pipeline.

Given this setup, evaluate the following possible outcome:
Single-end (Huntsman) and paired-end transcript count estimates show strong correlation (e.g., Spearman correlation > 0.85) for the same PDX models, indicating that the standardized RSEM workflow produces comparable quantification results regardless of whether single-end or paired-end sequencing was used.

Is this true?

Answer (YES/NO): NO